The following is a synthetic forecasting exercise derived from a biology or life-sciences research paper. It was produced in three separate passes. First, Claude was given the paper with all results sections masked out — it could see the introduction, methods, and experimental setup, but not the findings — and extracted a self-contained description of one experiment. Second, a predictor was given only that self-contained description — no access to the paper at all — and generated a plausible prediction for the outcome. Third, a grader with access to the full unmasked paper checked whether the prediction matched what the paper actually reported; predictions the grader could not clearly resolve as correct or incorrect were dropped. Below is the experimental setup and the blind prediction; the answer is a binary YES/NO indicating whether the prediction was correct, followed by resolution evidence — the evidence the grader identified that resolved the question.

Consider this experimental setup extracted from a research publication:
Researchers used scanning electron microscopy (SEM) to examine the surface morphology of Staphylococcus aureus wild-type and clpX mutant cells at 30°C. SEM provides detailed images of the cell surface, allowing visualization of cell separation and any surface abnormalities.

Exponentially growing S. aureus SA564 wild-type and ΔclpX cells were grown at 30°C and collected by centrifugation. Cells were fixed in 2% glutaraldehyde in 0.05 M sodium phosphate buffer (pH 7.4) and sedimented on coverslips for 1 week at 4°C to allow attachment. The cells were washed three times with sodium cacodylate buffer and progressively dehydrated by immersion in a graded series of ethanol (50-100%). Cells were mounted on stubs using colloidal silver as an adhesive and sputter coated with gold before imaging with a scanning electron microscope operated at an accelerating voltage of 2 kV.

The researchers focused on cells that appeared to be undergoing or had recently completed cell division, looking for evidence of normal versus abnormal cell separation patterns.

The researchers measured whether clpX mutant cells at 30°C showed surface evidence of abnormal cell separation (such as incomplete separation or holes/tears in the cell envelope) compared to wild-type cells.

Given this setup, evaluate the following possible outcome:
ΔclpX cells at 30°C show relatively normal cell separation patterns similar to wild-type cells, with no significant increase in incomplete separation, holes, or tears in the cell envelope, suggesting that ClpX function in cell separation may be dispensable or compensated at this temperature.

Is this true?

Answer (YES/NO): NO